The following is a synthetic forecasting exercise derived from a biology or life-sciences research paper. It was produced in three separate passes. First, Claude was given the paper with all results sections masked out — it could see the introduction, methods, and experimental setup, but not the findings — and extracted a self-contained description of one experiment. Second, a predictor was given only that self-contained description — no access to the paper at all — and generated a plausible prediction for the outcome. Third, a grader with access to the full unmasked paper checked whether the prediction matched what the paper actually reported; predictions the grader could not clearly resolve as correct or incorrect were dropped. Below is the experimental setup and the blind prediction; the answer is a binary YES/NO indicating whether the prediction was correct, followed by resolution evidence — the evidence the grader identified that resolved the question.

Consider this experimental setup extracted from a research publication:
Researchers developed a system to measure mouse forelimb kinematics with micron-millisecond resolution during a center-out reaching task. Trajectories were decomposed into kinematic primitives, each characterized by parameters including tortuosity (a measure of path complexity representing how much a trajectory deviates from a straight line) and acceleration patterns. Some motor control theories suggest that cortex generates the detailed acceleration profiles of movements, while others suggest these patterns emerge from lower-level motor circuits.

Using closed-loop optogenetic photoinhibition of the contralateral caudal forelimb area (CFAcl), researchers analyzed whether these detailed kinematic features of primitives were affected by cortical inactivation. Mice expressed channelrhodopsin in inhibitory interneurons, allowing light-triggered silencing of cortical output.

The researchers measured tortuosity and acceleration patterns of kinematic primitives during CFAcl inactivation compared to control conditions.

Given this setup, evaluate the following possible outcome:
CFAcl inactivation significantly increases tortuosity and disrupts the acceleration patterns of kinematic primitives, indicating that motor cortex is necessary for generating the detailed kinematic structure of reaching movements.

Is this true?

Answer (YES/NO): NO